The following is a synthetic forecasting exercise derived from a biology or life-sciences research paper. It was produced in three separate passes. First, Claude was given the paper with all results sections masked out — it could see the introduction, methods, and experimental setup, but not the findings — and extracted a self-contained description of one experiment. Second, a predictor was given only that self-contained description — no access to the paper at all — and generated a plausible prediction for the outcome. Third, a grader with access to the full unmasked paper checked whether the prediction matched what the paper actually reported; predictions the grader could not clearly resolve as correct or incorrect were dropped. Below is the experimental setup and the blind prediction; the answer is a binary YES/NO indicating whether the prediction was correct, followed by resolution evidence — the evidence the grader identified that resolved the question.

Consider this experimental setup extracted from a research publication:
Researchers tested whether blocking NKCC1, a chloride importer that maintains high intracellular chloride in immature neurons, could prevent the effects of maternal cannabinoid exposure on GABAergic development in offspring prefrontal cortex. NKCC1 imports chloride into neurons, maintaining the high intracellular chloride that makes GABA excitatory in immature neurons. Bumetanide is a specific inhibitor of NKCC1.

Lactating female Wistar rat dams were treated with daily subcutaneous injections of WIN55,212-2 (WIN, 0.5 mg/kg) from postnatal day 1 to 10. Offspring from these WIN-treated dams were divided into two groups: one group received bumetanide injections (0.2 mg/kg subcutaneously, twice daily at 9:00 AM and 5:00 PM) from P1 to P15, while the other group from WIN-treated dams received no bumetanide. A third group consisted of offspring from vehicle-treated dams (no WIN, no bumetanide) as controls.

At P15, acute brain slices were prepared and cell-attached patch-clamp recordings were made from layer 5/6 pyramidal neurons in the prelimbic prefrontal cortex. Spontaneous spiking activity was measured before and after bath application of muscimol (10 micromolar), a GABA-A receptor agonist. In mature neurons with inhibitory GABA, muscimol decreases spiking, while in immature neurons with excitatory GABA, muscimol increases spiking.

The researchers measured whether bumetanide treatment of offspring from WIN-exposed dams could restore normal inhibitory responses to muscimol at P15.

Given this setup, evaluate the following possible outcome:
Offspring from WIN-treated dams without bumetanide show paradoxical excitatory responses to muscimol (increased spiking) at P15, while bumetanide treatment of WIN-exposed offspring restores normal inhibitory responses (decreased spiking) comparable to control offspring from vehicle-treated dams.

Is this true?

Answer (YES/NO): YES